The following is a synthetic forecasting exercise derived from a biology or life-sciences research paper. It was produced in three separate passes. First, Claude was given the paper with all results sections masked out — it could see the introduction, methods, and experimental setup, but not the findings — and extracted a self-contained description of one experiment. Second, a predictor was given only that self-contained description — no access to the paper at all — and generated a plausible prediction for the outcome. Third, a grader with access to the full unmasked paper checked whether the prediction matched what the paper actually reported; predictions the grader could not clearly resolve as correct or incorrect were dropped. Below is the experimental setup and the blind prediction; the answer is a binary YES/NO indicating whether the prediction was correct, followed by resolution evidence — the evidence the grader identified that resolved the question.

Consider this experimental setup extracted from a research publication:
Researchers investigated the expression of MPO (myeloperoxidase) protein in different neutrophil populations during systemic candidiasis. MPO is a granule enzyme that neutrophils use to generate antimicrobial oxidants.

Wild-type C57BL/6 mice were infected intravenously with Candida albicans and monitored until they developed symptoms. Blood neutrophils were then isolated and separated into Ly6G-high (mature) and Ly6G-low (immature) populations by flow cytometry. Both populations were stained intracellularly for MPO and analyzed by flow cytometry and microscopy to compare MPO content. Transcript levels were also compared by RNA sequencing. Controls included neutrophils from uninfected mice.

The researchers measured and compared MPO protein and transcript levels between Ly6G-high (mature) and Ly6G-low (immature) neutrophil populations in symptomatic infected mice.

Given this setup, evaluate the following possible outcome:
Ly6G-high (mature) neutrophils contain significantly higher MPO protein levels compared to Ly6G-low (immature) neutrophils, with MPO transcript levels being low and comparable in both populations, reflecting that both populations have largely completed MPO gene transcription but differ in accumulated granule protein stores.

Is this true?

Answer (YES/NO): NO